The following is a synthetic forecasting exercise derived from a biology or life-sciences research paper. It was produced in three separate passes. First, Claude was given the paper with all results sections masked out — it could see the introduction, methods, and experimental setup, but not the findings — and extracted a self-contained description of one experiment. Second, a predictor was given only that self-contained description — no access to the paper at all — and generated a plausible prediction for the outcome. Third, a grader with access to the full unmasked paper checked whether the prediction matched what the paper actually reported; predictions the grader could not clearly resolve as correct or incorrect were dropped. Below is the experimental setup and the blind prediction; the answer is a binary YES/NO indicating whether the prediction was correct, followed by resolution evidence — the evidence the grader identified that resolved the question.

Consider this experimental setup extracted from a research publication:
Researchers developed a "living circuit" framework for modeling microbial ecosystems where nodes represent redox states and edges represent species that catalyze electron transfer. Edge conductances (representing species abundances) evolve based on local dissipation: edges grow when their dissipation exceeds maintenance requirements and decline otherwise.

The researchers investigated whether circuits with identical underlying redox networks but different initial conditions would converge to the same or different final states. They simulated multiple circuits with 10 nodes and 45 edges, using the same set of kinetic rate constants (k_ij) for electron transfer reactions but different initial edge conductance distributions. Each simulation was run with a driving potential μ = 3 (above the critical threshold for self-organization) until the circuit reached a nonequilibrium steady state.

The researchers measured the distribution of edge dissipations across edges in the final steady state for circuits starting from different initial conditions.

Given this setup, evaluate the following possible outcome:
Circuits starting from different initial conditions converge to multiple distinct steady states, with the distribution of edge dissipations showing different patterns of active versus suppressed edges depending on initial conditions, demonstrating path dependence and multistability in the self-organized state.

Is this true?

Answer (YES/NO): NO